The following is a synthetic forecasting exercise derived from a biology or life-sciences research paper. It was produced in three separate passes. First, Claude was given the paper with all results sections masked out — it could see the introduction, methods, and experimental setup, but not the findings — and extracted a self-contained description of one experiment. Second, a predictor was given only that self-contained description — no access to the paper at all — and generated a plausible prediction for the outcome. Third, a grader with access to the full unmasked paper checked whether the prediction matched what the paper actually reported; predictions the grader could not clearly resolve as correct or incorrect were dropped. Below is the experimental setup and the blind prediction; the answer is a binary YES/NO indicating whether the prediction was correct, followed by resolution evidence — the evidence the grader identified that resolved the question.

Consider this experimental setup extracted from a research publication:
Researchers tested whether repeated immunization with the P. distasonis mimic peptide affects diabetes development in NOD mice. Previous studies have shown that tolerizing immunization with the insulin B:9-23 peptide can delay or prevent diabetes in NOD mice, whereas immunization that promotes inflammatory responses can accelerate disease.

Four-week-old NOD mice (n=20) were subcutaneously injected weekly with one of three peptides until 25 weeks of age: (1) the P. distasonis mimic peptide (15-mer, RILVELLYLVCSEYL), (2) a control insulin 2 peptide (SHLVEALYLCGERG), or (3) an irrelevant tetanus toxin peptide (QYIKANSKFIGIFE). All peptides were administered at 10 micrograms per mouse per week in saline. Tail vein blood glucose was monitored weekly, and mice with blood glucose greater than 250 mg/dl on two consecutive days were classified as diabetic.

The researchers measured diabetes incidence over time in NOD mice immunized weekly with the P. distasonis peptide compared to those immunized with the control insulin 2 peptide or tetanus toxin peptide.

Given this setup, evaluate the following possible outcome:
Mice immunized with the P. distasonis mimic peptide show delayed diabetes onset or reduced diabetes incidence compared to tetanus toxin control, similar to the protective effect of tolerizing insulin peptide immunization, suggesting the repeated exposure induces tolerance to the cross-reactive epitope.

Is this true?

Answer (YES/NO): YES